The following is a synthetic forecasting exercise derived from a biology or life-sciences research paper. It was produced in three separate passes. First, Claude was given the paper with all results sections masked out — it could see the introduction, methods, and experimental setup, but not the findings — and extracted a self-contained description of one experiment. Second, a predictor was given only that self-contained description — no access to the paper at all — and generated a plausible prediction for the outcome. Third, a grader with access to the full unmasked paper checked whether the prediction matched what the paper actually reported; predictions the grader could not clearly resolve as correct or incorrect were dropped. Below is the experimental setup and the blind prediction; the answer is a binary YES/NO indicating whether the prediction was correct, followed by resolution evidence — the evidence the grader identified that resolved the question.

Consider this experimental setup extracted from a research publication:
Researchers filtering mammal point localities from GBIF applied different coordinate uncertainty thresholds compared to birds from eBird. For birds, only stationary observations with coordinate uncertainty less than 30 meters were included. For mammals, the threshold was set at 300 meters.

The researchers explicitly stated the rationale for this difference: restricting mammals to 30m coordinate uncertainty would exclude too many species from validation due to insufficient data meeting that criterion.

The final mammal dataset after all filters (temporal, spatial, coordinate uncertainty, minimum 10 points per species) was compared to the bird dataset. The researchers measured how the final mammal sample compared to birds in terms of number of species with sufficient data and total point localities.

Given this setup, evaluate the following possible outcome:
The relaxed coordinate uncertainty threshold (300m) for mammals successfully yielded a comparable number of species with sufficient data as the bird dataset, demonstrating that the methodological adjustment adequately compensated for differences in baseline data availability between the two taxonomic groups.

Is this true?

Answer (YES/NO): NO